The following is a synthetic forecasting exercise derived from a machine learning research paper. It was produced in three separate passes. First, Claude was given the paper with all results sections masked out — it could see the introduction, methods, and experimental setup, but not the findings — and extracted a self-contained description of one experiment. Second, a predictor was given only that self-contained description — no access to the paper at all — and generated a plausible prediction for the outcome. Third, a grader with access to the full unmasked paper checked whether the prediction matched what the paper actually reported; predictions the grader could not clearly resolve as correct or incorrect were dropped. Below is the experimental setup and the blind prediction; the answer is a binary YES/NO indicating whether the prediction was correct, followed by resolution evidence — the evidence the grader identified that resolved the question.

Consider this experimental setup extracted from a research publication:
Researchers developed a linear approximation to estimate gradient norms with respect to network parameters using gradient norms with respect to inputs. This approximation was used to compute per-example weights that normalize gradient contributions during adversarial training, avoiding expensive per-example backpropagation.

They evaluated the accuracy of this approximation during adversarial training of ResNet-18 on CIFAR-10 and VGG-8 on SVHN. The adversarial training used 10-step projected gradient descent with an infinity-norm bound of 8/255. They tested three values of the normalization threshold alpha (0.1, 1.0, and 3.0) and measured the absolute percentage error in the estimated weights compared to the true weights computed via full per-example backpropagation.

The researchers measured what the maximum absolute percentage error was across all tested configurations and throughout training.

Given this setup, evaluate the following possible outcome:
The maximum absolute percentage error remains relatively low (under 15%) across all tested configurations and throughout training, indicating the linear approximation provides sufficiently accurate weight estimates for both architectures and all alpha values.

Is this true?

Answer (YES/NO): YES